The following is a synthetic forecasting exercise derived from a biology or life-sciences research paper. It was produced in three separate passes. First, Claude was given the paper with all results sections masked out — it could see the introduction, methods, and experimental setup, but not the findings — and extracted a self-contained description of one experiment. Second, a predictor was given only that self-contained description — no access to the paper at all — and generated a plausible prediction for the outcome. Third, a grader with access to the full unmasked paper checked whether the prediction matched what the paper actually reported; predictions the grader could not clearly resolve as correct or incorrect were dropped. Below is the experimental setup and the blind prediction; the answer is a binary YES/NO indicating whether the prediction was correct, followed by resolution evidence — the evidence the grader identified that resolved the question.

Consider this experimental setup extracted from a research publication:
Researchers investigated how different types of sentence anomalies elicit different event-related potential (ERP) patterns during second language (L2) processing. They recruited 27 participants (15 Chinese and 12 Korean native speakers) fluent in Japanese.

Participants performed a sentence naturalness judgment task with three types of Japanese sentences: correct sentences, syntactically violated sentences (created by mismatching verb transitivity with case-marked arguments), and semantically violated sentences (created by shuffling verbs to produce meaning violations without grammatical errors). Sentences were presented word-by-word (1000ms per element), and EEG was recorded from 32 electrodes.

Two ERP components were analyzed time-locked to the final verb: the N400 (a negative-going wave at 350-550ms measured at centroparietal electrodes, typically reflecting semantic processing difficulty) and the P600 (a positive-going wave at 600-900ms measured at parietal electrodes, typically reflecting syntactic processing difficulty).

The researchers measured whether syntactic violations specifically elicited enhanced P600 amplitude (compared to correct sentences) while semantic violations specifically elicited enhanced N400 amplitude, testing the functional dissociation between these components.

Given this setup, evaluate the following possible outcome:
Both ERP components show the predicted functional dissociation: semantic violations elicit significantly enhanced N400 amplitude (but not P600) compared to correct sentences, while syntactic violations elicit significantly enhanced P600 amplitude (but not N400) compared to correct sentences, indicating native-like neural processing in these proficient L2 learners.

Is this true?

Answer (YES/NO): NO